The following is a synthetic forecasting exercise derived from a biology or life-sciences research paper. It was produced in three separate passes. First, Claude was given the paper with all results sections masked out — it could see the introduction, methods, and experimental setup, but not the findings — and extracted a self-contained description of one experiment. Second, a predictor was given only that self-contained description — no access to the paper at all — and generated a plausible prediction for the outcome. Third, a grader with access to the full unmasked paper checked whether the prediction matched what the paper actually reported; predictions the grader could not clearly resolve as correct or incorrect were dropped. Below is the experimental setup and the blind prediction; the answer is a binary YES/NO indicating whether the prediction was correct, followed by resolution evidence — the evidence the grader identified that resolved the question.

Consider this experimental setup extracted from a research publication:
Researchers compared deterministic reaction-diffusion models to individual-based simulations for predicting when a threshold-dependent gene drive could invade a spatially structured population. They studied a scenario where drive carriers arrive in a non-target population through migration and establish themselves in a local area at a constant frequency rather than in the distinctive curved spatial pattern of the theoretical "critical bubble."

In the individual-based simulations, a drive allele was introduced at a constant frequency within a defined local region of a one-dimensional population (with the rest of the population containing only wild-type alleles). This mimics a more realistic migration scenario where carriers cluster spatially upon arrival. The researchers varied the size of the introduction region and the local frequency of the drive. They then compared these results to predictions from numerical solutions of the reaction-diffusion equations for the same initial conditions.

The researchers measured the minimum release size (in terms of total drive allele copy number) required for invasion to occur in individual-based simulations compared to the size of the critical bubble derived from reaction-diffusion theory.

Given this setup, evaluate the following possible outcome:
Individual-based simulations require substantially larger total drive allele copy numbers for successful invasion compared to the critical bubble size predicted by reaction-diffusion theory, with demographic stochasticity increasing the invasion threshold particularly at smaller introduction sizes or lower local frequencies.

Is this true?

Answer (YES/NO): NO